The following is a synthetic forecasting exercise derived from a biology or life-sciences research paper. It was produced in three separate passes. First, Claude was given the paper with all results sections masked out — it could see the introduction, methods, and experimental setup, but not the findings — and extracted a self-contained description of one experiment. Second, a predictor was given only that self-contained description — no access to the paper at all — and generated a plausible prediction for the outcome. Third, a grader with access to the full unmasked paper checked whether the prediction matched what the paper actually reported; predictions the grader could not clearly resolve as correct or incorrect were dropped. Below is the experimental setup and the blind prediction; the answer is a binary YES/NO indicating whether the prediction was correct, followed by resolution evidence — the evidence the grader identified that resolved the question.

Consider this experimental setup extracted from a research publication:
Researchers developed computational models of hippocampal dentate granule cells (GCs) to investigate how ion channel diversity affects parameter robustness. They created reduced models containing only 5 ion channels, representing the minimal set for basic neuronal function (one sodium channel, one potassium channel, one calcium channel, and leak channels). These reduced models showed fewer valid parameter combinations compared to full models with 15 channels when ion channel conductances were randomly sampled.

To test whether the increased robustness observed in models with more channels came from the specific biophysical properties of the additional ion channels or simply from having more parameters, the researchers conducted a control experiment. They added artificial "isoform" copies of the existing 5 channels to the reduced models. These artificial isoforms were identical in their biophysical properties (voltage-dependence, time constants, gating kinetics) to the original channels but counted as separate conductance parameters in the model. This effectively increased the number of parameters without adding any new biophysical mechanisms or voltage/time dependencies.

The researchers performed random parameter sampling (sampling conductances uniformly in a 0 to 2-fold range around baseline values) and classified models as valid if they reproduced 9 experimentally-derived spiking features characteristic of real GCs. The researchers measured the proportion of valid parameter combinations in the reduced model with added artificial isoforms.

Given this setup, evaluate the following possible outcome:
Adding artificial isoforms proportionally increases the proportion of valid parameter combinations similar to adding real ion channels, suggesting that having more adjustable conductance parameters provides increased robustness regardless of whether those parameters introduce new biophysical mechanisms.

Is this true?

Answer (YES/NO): YES